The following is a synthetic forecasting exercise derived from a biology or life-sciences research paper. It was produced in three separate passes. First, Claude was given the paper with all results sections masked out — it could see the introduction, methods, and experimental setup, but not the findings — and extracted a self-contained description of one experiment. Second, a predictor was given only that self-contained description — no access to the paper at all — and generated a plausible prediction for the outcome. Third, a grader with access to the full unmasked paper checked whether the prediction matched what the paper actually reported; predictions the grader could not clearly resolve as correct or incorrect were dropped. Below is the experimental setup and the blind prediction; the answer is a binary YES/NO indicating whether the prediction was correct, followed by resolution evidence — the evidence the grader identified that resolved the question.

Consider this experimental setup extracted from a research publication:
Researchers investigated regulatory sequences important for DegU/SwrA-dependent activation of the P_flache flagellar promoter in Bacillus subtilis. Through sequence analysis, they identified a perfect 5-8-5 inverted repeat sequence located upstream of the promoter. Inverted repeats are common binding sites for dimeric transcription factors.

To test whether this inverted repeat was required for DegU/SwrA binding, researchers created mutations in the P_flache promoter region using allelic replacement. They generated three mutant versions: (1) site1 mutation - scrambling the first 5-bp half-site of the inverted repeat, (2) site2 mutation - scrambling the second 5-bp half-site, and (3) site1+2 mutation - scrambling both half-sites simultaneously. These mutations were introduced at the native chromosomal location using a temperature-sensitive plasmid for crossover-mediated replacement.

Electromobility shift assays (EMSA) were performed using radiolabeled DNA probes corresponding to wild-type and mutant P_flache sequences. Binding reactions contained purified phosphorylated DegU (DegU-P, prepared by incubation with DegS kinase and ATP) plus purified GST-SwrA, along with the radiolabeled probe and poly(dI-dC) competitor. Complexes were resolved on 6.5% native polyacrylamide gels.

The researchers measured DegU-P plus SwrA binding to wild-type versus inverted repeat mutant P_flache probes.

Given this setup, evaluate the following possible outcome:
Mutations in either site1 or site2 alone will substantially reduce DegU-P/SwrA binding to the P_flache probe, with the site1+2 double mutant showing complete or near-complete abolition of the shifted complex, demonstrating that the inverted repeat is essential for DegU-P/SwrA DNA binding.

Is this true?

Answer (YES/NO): NO